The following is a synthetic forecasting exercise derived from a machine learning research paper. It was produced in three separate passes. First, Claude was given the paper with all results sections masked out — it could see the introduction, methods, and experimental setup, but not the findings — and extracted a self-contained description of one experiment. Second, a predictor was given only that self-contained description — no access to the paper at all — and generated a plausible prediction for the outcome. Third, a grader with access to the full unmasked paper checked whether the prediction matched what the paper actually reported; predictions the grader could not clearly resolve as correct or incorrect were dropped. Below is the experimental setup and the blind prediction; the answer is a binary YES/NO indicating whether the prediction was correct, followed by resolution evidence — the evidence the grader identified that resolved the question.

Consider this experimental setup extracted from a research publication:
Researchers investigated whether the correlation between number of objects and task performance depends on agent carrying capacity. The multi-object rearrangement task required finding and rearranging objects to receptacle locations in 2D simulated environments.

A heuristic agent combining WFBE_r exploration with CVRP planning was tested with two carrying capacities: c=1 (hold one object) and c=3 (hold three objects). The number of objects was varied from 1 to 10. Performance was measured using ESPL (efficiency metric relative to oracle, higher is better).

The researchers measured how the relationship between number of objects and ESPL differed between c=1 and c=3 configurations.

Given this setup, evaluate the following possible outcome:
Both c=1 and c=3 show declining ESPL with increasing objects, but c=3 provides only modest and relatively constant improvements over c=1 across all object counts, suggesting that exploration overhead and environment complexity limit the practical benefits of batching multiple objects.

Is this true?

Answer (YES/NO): NO